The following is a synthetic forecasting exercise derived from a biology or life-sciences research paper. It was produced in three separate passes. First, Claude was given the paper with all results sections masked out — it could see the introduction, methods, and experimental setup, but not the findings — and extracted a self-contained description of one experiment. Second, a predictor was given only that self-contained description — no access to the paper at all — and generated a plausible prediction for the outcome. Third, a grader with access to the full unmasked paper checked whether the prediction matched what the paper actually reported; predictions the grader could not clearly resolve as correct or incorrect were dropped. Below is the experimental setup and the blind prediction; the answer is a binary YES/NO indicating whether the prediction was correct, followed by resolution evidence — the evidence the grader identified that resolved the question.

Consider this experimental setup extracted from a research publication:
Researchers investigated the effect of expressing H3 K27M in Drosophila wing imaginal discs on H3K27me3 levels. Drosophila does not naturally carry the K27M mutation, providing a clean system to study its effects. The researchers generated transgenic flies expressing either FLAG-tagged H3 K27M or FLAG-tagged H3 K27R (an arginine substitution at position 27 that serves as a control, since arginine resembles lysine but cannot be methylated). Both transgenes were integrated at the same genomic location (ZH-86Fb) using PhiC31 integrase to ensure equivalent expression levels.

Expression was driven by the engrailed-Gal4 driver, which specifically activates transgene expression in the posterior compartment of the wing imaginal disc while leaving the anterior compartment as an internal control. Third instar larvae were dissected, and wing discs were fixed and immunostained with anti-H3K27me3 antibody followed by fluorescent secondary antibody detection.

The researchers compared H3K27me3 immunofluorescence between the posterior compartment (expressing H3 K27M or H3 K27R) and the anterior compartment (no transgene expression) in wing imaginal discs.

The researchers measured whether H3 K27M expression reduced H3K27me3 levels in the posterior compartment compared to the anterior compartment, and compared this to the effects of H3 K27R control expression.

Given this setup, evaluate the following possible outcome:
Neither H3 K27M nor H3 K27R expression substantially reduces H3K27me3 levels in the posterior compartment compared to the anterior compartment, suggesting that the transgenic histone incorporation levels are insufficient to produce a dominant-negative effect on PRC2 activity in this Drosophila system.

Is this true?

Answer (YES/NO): NO